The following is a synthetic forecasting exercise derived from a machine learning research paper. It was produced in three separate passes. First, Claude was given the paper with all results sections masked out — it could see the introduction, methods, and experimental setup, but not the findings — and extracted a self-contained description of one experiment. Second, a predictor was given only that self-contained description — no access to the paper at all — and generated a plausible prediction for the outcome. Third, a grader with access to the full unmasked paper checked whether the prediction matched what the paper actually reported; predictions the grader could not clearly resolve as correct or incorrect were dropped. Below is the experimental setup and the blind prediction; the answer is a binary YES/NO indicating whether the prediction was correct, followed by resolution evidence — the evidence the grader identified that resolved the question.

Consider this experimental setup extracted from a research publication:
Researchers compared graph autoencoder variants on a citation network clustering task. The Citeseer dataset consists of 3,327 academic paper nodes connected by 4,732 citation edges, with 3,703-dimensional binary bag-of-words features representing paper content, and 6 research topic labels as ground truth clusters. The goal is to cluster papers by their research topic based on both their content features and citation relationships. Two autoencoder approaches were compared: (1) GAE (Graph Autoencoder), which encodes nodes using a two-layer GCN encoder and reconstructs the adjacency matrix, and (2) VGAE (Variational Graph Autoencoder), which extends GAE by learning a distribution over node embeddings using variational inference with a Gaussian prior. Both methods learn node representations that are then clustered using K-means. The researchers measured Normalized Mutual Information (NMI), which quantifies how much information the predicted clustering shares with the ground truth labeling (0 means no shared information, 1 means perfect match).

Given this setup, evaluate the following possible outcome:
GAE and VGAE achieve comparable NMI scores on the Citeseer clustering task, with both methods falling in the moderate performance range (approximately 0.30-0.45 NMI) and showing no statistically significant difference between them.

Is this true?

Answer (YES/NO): NO